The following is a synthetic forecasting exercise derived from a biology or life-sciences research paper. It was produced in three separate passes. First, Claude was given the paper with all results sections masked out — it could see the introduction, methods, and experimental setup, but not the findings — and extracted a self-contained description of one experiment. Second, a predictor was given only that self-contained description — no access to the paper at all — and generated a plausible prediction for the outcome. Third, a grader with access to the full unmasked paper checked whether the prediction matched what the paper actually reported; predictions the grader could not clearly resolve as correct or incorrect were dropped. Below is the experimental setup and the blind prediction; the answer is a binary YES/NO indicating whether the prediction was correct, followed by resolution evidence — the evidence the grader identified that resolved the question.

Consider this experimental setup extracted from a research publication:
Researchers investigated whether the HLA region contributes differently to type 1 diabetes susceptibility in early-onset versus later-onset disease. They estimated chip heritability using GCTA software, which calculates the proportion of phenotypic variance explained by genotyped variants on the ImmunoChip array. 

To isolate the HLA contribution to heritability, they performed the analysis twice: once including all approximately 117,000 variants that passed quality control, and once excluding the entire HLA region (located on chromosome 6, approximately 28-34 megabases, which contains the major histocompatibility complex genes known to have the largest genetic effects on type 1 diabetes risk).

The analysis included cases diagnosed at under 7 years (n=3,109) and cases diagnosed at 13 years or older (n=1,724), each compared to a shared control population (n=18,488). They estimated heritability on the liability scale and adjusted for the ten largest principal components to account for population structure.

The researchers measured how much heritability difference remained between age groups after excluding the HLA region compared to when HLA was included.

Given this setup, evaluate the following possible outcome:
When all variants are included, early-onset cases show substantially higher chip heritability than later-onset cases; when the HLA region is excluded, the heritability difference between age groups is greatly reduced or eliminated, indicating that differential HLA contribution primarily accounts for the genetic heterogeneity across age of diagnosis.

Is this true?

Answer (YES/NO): NO